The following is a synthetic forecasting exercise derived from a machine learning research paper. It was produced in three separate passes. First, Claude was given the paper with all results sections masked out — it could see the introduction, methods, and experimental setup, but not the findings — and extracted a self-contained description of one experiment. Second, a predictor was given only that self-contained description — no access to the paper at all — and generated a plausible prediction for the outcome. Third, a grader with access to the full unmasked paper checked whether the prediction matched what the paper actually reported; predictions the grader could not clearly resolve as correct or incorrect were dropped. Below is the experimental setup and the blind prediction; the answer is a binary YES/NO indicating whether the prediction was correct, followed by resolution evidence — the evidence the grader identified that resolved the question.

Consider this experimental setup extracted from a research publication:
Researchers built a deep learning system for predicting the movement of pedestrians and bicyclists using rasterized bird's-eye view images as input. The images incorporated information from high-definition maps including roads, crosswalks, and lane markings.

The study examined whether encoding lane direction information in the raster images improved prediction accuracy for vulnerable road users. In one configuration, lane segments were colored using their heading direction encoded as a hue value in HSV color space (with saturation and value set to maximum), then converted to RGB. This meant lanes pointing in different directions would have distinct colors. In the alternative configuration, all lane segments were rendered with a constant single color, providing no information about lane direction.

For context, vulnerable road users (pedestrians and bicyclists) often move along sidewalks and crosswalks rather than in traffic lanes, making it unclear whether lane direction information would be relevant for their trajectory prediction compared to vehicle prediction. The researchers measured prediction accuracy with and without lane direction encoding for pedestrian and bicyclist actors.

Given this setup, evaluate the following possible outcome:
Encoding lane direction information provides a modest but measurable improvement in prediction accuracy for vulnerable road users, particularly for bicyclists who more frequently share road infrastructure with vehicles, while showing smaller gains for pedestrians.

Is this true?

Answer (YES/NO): NO